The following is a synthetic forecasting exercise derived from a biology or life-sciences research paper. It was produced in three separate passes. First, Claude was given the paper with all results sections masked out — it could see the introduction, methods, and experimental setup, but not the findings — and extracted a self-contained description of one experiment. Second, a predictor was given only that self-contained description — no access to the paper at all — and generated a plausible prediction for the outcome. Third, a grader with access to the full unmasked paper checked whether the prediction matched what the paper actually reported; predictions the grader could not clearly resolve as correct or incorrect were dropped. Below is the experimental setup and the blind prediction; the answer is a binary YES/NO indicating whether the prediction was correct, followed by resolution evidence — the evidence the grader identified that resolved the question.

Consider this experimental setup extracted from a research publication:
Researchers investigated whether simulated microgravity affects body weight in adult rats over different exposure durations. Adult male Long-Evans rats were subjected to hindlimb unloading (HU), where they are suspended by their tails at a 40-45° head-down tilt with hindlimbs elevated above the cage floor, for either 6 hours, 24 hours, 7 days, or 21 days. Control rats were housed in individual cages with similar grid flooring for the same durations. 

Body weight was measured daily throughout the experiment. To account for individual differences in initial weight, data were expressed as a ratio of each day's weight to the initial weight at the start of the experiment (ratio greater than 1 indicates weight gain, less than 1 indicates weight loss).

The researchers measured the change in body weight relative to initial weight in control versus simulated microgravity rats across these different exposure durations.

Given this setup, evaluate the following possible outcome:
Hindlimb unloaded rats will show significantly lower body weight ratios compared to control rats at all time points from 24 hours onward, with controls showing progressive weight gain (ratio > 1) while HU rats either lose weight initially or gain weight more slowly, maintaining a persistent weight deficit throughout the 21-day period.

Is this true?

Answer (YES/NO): NO